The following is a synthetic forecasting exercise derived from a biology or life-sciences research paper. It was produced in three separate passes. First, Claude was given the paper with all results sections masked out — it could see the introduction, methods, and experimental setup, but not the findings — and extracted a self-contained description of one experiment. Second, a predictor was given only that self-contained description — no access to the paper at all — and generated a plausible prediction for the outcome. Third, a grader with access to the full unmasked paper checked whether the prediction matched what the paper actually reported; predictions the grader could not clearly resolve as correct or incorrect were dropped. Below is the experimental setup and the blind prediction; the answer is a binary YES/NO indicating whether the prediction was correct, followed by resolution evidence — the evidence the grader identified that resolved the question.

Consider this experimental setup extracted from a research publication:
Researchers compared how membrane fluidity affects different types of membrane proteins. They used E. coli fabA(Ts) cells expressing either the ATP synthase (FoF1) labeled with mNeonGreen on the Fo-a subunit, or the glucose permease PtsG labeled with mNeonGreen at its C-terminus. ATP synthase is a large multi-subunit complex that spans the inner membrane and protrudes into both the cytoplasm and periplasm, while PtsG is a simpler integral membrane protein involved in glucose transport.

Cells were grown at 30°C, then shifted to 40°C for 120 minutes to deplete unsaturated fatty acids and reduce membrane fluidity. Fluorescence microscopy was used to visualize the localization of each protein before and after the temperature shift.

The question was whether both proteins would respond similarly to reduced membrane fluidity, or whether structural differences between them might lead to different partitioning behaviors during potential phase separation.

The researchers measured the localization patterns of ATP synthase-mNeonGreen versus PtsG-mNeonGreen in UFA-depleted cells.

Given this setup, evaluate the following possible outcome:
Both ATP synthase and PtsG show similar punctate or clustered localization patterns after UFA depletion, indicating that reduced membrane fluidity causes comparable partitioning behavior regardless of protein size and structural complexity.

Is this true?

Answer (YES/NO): YES